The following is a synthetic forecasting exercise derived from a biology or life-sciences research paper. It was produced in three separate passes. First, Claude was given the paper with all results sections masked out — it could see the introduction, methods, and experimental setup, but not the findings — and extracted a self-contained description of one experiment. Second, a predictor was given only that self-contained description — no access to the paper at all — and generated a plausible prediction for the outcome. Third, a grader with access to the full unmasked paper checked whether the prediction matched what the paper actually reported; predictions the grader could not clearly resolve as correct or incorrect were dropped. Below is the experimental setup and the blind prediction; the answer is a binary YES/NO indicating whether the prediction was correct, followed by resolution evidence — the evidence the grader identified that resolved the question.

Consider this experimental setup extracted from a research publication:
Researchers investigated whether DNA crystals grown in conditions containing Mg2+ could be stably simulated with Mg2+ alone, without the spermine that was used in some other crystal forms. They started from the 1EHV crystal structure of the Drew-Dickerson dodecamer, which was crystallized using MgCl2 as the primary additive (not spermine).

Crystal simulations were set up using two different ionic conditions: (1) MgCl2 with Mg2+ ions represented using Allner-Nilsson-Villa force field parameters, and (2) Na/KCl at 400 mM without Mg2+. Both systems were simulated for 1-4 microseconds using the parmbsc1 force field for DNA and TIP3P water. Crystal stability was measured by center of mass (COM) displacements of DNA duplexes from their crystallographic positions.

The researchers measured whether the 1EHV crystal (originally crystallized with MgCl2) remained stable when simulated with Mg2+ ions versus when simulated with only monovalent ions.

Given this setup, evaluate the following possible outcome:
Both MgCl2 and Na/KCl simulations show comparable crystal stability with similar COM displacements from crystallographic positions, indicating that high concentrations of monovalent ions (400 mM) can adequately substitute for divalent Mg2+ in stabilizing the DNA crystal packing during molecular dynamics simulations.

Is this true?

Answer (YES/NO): NO